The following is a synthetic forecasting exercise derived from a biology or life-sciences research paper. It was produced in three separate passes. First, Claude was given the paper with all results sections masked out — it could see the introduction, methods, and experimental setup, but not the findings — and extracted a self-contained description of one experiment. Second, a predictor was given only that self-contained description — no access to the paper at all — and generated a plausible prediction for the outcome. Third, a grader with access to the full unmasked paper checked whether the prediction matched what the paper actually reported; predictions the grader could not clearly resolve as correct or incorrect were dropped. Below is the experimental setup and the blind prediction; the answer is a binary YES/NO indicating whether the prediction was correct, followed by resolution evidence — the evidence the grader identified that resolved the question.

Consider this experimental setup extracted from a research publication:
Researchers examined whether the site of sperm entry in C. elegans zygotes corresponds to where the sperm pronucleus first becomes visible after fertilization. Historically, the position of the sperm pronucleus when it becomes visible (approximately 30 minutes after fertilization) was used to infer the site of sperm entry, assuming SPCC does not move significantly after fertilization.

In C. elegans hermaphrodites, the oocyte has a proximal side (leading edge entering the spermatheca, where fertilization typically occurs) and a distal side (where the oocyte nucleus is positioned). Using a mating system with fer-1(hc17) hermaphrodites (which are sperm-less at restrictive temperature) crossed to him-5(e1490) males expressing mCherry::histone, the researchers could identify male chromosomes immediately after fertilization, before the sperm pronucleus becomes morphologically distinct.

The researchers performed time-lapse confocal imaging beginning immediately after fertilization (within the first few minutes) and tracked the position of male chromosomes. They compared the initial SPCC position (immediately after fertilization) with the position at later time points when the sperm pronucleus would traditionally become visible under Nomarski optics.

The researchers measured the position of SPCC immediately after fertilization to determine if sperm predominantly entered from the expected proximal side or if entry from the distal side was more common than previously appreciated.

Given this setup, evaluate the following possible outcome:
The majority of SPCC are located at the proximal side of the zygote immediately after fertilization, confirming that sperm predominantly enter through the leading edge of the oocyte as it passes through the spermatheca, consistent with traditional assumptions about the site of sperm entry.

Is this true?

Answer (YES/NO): YES